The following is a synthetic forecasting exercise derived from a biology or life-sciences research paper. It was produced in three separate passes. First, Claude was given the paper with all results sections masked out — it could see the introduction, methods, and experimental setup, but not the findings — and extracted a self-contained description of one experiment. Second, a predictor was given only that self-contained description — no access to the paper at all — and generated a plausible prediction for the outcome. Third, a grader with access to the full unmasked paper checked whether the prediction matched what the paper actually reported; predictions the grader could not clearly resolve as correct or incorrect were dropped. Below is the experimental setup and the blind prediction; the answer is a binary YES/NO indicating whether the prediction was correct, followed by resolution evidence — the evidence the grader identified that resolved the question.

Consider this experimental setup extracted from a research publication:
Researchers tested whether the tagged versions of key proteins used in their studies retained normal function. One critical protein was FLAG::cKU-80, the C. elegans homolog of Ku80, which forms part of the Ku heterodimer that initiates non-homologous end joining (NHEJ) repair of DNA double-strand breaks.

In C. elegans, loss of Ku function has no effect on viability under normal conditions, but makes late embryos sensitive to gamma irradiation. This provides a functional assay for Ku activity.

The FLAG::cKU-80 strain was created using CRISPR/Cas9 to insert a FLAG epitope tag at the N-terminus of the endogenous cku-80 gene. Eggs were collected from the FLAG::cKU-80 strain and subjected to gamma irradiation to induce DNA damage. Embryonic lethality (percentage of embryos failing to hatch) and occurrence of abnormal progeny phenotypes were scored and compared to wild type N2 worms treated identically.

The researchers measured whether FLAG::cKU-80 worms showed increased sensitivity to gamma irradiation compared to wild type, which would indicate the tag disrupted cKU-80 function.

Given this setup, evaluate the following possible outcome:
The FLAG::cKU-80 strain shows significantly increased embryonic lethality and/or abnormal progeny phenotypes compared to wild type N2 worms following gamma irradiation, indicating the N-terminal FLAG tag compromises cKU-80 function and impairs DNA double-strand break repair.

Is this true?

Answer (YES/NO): NO